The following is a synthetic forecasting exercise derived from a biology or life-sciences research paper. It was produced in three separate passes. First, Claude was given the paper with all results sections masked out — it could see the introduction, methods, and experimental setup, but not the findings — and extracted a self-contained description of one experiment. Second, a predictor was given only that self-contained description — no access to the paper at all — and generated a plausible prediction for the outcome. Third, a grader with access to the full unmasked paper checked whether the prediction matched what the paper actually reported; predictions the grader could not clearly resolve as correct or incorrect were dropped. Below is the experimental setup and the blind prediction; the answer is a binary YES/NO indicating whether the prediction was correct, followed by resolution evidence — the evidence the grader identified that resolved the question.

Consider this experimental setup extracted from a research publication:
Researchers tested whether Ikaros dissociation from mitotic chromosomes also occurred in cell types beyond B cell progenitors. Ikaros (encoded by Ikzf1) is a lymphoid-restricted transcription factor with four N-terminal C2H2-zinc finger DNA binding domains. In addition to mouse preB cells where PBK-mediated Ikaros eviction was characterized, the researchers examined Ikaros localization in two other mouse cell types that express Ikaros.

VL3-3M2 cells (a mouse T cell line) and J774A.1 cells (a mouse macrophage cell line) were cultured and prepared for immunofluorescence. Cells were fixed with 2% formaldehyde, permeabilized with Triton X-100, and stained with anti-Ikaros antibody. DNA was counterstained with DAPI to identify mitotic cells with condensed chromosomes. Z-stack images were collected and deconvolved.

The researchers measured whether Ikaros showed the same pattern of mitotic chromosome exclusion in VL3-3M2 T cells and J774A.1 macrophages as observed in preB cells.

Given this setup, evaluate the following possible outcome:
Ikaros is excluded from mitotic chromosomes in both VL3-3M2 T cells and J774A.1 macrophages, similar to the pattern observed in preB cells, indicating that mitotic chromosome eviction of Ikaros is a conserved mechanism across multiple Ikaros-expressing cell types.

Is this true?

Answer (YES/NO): YES